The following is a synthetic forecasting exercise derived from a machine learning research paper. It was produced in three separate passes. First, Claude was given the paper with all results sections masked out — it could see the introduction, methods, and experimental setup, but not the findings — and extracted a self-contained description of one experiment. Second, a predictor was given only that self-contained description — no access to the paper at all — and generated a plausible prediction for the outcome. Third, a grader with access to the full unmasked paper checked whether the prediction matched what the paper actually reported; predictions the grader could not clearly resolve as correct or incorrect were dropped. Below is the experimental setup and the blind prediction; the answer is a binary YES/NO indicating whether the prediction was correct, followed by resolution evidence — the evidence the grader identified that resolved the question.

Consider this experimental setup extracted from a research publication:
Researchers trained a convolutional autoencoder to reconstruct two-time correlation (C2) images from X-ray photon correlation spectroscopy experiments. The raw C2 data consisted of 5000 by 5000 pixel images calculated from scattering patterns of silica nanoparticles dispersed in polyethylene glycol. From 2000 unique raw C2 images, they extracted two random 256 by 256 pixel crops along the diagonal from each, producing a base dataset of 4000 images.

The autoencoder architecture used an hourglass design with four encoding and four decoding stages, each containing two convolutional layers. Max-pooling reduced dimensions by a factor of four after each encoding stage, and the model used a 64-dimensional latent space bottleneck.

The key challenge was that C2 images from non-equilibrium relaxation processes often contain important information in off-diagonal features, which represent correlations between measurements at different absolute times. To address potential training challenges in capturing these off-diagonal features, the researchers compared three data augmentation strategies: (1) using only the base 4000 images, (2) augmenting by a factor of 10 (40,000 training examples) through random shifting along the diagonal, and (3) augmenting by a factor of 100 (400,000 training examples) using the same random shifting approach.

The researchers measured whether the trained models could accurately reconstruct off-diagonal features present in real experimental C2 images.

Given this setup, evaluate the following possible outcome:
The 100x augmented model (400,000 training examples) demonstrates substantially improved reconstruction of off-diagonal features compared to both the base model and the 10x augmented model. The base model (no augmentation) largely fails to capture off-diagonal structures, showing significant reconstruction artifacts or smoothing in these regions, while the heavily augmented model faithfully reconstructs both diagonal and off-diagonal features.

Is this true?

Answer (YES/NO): YES